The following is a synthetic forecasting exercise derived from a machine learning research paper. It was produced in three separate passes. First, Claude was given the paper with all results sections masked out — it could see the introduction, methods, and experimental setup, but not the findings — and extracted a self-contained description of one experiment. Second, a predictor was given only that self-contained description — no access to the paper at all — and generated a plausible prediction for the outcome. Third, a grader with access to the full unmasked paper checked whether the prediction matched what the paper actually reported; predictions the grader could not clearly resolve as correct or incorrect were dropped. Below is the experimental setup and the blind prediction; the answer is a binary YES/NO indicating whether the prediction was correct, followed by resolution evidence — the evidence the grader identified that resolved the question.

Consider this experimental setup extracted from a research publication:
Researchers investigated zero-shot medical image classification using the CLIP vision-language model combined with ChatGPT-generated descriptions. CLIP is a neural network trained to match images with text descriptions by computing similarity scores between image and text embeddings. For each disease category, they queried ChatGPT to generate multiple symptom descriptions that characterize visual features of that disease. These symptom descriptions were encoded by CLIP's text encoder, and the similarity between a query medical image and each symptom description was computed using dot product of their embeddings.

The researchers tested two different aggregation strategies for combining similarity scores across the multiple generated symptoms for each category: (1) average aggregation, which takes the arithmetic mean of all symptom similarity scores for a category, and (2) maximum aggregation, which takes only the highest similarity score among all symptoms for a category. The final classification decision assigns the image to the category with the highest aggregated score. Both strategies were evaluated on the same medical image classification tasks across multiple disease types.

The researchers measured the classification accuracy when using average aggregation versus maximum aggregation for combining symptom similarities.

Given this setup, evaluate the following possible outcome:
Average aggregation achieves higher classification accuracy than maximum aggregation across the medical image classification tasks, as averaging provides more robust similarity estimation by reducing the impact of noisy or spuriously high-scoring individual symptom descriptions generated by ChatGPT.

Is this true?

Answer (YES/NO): YES